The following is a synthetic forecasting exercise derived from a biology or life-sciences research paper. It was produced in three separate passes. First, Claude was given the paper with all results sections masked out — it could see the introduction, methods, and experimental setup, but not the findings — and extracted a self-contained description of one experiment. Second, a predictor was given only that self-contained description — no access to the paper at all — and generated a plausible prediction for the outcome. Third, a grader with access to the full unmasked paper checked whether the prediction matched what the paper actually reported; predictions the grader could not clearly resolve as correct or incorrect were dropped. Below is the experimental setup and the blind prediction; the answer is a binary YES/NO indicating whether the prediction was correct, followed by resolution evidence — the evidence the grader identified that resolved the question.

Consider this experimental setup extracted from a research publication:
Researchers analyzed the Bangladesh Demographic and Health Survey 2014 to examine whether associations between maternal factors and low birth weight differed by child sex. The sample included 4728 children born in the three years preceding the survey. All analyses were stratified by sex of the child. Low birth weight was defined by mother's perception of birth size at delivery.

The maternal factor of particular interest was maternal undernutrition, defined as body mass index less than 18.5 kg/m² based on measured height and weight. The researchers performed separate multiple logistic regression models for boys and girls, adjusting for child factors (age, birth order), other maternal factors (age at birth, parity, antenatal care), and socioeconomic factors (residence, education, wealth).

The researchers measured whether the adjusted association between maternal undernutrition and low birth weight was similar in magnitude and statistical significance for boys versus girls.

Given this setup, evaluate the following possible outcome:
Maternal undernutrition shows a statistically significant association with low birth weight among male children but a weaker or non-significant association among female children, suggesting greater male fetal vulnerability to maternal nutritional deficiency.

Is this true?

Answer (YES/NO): NO